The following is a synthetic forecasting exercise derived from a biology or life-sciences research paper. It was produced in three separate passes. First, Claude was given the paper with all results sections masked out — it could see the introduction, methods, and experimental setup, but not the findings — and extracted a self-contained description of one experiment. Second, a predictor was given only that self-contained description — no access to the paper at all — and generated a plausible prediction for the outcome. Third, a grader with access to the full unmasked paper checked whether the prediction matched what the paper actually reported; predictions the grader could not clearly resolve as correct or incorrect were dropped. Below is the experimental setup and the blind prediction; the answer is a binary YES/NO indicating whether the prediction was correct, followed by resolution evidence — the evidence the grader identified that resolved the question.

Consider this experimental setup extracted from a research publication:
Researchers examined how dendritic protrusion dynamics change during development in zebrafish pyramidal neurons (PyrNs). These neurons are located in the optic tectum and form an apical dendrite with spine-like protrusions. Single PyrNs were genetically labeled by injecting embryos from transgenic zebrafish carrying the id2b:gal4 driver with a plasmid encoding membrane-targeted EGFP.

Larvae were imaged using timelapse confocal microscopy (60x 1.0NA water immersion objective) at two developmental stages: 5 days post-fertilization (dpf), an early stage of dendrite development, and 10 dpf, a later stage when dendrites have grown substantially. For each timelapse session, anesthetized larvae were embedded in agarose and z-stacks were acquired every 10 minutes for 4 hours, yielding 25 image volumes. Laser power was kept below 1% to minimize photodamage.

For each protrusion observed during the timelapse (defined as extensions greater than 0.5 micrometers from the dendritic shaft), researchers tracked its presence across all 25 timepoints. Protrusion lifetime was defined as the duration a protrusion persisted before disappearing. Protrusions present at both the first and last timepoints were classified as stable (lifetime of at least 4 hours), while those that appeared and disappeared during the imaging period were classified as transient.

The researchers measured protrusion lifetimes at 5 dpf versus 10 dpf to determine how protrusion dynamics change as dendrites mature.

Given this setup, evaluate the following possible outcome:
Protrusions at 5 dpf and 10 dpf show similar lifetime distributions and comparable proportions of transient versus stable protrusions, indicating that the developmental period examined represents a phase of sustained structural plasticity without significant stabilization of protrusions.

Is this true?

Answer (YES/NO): NO